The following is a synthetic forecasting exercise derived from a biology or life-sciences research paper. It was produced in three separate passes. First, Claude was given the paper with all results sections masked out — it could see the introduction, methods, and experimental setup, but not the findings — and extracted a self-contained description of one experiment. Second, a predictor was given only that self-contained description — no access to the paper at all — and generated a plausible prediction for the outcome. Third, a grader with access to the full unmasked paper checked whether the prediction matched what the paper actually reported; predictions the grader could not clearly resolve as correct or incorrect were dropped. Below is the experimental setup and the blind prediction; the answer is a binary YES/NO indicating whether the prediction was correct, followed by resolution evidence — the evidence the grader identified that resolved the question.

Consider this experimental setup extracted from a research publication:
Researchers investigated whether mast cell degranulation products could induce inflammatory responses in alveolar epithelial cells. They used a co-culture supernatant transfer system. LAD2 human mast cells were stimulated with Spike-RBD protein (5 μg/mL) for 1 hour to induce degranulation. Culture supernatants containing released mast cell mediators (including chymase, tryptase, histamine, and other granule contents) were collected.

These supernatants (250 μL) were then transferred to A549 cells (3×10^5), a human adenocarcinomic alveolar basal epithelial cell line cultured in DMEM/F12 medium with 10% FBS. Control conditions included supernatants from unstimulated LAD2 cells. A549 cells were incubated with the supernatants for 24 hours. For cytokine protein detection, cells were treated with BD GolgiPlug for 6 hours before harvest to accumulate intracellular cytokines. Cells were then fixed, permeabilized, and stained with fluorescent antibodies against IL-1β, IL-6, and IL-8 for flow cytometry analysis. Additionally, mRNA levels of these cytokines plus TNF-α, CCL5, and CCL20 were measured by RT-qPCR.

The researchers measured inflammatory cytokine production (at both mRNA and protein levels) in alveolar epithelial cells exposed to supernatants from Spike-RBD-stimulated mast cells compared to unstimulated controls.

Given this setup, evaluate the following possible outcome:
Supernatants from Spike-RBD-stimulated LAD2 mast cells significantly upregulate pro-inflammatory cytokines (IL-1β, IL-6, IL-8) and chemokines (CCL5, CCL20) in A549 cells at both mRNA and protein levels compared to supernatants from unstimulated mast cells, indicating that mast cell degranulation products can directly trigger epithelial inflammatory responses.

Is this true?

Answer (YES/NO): YES